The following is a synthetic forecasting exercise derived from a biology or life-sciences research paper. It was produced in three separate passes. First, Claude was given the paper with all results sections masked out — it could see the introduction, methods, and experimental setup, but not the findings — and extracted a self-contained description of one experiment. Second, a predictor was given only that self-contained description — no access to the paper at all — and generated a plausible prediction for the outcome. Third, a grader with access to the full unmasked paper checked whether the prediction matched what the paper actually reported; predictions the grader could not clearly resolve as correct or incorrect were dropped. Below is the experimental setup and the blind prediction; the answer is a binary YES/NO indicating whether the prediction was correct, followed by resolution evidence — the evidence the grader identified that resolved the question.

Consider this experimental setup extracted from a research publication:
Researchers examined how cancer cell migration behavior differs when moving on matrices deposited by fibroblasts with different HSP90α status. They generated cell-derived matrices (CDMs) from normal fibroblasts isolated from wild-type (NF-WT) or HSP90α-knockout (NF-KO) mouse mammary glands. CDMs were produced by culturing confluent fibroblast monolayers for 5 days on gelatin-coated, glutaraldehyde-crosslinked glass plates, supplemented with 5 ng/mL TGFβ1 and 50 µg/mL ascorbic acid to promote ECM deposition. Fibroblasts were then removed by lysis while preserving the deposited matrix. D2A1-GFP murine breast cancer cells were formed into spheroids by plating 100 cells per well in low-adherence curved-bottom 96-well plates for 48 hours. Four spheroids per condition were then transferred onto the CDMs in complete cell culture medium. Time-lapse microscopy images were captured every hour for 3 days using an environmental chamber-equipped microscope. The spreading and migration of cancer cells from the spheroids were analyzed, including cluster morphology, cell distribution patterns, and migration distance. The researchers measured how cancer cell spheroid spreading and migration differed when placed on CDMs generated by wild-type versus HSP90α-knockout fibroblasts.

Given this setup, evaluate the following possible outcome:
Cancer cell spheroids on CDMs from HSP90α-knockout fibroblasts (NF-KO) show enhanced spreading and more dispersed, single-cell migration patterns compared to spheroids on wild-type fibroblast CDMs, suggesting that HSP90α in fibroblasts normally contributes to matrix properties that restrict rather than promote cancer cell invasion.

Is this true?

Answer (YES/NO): NO